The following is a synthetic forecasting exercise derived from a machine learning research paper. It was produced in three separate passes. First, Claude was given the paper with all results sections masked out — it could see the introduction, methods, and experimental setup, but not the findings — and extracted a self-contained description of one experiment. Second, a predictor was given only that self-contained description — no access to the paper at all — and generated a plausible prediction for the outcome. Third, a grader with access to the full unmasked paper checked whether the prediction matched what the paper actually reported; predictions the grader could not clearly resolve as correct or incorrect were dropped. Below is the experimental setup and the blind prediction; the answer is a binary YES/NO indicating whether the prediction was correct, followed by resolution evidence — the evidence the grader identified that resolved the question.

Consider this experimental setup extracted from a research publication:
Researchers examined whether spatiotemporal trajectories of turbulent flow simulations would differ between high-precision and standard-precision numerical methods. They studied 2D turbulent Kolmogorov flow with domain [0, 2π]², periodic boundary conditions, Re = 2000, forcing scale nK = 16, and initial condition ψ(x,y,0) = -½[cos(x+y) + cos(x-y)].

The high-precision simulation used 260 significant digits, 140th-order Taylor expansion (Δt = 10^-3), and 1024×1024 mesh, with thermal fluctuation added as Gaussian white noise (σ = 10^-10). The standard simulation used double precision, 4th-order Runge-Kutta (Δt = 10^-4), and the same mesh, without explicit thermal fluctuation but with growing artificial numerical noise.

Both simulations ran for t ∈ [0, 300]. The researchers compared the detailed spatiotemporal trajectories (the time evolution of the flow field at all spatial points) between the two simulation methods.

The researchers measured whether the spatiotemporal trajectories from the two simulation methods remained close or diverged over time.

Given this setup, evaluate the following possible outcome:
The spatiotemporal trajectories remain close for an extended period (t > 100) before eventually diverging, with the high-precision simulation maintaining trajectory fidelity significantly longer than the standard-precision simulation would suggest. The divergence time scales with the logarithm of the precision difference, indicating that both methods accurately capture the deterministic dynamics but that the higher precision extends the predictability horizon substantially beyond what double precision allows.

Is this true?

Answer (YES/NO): NO